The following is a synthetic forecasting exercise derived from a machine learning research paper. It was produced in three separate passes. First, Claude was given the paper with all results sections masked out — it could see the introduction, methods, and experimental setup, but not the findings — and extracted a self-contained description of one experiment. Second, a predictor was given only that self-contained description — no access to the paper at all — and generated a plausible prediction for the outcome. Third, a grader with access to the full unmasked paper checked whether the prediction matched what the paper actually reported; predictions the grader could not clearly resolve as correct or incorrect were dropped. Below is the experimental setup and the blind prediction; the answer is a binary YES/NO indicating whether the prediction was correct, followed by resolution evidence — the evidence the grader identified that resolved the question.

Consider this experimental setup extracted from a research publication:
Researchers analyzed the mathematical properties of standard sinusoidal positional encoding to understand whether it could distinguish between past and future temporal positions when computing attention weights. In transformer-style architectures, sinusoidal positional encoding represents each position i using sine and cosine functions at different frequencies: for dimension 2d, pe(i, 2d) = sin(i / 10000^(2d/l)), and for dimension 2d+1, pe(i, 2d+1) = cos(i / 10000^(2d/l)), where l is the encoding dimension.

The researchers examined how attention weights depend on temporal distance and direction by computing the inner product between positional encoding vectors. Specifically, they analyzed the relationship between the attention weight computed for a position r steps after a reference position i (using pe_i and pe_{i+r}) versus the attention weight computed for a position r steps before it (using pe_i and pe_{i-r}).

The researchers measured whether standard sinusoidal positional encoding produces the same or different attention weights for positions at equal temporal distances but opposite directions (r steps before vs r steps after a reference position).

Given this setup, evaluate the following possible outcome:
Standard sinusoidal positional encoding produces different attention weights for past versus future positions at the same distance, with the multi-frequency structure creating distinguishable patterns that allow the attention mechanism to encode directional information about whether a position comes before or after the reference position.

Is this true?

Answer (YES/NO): NO